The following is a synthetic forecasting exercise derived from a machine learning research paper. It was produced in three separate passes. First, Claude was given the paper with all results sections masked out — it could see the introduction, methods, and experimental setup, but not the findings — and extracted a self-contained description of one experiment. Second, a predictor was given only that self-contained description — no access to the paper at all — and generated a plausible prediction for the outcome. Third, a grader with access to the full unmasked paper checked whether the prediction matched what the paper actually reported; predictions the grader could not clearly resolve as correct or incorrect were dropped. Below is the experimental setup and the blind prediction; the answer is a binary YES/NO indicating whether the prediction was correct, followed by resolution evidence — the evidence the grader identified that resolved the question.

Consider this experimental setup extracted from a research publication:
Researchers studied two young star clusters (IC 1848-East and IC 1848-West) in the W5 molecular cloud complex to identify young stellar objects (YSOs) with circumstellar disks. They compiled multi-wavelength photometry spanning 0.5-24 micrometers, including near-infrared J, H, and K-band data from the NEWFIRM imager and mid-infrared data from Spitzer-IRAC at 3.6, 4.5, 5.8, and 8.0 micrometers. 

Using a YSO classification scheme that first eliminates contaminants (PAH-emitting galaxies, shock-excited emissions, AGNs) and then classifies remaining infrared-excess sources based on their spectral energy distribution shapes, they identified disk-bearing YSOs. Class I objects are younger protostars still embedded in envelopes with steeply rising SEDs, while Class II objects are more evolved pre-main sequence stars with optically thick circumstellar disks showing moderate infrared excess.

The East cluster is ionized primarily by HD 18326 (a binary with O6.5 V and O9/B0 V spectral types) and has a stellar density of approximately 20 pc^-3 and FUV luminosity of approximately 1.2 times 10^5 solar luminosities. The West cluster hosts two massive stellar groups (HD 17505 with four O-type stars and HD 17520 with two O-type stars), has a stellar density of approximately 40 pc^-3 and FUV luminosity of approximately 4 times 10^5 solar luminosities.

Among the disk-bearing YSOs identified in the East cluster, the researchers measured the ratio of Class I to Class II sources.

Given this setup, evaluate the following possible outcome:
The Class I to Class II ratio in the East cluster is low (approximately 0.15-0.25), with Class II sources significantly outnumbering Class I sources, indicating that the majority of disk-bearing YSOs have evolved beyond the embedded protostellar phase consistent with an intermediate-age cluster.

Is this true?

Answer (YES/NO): NO